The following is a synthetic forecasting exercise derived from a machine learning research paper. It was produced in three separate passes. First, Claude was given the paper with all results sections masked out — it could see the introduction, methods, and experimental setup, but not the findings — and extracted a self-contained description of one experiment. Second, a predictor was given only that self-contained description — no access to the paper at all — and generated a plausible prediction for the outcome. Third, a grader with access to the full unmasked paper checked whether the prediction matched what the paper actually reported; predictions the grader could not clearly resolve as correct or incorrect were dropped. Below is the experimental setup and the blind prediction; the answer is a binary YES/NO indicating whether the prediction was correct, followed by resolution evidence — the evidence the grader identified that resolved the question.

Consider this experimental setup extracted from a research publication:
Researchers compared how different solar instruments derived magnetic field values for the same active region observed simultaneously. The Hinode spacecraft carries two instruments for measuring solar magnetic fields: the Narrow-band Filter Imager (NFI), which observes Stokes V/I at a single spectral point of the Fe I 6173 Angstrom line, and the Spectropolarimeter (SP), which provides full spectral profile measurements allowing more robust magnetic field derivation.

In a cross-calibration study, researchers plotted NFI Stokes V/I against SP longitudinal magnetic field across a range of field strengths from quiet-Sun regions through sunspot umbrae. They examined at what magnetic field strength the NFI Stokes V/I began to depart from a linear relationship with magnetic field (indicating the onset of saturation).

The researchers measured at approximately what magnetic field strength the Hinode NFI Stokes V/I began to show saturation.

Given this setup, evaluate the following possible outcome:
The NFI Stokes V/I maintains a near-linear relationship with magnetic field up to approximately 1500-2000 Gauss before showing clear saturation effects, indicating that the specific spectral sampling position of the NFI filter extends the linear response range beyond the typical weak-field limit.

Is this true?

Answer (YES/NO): YES